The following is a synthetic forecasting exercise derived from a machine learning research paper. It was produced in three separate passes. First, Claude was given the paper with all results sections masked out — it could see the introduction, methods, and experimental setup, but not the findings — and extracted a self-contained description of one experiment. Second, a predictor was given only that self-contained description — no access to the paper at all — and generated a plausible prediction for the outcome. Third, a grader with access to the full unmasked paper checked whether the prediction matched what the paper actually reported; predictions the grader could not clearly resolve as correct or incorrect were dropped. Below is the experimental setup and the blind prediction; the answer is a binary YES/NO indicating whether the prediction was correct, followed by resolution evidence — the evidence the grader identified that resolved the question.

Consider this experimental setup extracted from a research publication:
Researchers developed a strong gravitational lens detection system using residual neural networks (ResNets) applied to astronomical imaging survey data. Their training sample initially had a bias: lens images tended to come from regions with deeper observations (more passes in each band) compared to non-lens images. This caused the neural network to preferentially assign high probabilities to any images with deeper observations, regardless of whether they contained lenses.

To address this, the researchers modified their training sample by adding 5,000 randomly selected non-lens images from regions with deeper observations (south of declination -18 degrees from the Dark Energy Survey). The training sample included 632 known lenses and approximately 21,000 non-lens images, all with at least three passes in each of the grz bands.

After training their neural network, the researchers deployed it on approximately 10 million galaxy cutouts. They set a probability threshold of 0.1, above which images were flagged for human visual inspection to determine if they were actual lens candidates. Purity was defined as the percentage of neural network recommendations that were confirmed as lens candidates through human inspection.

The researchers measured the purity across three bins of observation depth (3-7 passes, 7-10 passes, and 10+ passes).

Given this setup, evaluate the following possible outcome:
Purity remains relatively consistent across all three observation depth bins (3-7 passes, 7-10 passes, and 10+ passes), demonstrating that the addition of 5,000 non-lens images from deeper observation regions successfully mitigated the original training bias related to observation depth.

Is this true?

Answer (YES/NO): YES